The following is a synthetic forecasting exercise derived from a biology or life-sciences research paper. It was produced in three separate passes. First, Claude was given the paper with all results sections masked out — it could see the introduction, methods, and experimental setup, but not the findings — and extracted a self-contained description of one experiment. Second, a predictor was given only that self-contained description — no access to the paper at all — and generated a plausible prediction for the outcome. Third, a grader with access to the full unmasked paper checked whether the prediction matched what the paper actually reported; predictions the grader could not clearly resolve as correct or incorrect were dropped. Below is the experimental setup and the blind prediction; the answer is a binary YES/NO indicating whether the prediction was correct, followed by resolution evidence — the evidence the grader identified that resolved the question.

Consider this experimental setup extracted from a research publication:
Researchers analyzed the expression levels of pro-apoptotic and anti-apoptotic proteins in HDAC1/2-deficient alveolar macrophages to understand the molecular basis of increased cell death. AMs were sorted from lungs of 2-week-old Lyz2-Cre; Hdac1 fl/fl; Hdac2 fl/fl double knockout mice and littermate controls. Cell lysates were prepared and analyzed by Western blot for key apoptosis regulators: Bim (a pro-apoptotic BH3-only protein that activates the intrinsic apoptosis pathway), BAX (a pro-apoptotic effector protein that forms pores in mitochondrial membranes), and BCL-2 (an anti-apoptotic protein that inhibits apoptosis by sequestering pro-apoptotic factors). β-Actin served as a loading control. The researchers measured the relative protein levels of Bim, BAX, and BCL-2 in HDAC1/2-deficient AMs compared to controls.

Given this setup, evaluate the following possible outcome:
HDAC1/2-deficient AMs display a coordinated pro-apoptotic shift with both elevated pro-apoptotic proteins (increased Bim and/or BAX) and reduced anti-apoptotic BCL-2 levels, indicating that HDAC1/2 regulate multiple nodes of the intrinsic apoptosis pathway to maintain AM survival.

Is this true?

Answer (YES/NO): NO